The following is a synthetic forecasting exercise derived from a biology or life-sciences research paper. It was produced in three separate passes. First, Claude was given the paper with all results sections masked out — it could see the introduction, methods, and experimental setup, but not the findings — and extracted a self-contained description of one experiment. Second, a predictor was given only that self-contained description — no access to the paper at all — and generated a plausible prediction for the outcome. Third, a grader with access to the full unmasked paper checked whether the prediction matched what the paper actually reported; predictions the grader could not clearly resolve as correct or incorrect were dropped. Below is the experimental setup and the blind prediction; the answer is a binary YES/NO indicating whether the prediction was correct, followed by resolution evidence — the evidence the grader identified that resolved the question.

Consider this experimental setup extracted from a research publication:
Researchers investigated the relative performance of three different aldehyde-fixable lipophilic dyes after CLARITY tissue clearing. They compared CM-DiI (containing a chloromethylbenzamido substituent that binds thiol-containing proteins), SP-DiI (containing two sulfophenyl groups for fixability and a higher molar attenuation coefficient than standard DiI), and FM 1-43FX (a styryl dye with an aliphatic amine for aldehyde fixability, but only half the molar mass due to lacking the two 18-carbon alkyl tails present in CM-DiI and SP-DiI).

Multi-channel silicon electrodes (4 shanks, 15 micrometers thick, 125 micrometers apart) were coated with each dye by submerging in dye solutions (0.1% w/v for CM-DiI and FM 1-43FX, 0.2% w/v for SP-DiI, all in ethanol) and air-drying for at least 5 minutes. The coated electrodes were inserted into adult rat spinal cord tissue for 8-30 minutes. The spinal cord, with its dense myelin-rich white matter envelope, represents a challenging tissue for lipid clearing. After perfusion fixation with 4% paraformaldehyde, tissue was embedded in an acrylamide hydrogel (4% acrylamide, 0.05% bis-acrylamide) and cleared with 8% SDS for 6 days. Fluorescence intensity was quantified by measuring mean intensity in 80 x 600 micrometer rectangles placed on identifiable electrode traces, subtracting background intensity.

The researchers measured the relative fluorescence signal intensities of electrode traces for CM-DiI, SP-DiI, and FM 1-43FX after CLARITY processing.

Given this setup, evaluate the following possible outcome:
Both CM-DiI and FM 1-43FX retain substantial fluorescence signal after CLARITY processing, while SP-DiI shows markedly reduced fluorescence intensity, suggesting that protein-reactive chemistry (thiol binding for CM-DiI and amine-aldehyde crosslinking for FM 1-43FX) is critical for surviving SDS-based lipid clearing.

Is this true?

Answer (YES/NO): YES